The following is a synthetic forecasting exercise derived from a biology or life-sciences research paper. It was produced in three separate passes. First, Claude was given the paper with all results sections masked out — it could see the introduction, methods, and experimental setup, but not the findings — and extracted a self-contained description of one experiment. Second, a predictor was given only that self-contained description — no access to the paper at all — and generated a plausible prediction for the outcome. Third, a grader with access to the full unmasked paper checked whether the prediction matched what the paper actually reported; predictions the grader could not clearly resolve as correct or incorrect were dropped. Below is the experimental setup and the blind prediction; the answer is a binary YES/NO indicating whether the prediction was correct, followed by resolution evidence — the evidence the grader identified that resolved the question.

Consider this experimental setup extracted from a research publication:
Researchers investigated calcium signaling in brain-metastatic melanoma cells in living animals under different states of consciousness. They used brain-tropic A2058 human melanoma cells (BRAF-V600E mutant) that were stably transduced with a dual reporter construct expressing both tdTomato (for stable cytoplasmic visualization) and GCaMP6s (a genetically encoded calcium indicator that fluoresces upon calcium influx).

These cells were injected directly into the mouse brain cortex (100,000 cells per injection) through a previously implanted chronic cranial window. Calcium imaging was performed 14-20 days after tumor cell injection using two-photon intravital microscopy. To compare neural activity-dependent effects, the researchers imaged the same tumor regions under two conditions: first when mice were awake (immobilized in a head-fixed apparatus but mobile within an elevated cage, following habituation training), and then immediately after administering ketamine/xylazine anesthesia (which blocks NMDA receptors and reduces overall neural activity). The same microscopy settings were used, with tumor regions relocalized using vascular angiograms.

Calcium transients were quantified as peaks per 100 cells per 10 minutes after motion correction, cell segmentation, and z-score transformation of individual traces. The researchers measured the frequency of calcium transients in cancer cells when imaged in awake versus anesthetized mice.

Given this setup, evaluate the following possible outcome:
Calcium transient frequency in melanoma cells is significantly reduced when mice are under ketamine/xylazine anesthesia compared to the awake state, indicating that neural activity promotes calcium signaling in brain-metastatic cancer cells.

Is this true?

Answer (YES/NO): YES